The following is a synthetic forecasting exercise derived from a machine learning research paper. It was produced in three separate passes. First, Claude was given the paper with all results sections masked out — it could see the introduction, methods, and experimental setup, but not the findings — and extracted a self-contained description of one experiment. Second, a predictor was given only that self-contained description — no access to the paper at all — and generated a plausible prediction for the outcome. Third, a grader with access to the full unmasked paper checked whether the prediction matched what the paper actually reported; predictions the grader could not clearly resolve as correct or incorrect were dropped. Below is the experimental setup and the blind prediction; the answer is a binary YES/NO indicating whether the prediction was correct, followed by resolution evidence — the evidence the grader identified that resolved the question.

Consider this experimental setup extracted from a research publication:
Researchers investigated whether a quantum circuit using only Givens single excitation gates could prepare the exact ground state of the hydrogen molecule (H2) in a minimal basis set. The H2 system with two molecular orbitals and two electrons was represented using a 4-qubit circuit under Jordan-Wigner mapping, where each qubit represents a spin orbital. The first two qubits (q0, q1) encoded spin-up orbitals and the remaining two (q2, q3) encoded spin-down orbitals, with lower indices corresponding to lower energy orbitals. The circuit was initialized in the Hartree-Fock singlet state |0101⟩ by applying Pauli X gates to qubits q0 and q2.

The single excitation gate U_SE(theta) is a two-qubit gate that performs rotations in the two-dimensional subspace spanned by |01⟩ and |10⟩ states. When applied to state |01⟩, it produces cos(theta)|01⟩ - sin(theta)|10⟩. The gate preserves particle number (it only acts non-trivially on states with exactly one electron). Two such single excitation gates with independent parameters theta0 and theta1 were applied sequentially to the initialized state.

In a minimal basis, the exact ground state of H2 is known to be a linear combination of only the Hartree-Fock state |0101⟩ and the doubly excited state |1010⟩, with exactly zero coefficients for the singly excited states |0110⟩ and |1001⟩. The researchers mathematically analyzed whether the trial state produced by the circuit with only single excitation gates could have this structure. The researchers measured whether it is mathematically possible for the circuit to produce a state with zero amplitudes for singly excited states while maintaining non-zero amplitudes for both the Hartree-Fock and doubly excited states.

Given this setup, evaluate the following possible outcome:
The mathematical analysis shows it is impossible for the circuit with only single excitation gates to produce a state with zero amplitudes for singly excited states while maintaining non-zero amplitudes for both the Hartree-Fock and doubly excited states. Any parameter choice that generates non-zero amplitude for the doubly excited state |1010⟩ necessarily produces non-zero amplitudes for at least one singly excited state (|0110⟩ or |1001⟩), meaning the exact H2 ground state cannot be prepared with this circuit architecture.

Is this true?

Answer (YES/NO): YES